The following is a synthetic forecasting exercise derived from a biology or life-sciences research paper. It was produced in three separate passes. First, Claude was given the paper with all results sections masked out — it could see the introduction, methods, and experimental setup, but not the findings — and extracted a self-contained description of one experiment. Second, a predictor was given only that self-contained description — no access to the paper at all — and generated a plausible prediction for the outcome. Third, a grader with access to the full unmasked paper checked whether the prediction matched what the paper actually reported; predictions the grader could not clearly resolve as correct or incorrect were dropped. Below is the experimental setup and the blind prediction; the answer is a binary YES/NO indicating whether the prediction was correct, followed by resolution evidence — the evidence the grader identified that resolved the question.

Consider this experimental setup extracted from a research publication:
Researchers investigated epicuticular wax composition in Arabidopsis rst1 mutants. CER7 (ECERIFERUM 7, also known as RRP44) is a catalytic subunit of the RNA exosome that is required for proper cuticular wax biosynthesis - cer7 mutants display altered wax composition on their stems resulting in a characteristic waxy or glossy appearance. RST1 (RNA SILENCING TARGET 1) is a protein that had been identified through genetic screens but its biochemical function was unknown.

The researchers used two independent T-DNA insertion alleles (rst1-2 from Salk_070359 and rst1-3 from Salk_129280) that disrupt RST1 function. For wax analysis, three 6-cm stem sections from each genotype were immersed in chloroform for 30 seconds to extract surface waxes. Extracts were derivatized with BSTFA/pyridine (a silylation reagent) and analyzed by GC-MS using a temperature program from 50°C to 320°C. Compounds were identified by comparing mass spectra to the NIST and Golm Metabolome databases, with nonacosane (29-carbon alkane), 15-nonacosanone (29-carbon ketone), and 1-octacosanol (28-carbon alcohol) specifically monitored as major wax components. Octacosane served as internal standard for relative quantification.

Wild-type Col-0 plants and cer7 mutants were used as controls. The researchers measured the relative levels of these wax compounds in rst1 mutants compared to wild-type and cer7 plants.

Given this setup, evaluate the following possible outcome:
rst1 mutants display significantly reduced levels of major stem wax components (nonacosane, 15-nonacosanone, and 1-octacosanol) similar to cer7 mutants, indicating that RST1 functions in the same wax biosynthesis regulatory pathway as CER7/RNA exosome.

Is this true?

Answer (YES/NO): YES